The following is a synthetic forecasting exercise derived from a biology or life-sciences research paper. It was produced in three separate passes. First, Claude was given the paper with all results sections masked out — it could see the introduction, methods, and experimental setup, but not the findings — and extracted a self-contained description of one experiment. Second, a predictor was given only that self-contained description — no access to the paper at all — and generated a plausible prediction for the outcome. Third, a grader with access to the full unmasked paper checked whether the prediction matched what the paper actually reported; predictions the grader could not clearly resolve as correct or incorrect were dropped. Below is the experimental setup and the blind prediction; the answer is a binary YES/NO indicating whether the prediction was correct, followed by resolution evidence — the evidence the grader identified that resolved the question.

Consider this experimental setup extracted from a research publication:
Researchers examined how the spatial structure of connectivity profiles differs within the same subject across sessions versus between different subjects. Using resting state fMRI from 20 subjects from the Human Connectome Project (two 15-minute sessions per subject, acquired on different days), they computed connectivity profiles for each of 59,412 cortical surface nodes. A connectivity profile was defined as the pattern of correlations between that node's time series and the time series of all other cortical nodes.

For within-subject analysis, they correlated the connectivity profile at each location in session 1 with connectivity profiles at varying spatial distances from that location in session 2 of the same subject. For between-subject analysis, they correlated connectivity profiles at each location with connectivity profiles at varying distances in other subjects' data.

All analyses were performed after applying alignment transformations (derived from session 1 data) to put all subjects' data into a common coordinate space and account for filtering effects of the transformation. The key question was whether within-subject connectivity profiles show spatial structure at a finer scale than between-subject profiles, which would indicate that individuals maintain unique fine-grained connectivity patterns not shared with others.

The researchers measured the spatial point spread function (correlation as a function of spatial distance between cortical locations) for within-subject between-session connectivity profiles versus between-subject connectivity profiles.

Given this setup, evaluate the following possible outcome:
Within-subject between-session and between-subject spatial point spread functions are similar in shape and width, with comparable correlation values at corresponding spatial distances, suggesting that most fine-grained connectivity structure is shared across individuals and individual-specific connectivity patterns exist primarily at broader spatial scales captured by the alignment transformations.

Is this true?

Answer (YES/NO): YES